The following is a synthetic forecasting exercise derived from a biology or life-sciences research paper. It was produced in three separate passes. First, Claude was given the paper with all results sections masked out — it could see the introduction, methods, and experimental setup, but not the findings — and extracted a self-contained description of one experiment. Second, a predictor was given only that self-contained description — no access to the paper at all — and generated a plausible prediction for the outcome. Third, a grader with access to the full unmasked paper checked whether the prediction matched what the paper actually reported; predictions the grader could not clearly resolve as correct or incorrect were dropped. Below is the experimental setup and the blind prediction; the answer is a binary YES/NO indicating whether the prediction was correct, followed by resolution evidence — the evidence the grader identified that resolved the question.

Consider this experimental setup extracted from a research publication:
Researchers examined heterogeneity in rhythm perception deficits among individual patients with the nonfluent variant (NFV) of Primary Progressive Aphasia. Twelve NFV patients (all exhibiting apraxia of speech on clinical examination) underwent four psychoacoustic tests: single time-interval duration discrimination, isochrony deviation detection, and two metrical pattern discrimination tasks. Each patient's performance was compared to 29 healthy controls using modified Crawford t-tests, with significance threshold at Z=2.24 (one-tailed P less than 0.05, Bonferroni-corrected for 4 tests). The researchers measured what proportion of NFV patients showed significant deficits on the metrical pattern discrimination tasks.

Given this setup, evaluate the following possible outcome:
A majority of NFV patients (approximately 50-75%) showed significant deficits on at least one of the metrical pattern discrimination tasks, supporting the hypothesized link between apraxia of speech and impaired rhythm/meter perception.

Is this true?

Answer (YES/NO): YES